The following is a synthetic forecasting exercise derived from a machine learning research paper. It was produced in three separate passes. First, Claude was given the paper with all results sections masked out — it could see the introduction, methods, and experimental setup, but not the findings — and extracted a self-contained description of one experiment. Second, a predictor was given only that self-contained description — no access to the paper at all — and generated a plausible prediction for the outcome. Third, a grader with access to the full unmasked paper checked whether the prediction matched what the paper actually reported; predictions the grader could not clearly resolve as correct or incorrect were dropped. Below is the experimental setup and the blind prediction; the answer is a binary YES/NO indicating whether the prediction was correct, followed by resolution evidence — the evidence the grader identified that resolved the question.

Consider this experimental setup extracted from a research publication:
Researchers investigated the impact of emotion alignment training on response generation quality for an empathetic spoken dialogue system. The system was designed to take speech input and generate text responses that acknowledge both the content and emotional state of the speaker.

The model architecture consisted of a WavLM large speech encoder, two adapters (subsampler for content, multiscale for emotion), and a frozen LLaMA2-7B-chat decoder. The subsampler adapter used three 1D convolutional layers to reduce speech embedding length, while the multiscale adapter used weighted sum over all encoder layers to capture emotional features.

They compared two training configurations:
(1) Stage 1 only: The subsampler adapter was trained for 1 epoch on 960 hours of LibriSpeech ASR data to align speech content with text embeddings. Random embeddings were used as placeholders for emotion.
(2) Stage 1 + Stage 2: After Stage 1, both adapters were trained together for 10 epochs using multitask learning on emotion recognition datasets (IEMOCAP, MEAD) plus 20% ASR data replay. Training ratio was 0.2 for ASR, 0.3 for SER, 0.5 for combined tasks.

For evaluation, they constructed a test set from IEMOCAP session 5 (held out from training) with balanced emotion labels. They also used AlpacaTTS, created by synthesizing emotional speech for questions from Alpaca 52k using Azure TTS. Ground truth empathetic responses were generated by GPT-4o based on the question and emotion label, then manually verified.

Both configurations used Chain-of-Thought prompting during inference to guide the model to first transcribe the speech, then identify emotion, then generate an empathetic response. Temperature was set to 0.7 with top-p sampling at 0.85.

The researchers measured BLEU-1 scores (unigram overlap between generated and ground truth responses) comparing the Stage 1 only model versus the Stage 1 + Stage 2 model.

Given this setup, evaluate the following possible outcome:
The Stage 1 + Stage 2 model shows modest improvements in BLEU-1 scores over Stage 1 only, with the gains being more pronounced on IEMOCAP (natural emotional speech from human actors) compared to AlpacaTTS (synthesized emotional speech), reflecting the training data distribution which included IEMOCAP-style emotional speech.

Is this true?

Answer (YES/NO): NO